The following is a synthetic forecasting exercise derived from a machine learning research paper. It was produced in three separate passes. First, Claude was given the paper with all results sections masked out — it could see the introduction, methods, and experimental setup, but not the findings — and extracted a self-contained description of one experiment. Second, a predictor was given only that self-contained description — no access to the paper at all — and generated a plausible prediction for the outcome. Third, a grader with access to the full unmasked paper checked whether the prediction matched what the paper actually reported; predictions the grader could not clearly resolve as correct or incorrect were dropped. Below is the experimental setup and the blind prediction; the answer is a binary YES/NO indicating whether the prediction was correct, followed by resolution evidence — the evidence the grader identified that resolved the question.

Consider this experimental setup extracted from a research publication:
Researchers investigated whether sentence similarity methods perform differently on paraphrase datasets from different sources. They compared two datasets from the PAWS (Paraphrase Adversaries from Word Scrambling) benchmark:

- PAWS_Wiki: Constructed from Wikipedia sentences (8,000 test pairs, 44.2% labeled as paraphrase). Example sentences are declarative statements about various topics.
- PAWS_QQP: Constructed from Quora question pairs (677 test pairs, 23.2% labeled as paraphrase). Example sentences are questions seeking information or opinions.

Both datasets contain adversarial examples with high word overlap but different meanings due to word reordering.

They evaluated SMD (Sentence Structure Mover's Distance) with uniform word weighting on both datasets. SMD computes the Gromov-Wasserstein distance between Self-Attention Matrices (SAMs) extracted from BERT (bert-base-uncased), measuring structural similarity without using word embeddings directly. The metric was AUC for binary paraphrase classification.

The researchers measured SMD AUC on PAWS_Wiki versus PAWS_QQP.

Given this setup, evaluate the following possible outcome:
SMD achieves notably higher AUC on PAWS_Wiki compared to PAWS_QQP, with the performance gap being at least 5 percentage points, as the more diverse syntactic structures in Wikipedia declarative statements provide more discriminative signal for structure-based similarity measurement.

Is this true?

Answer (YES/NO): NO